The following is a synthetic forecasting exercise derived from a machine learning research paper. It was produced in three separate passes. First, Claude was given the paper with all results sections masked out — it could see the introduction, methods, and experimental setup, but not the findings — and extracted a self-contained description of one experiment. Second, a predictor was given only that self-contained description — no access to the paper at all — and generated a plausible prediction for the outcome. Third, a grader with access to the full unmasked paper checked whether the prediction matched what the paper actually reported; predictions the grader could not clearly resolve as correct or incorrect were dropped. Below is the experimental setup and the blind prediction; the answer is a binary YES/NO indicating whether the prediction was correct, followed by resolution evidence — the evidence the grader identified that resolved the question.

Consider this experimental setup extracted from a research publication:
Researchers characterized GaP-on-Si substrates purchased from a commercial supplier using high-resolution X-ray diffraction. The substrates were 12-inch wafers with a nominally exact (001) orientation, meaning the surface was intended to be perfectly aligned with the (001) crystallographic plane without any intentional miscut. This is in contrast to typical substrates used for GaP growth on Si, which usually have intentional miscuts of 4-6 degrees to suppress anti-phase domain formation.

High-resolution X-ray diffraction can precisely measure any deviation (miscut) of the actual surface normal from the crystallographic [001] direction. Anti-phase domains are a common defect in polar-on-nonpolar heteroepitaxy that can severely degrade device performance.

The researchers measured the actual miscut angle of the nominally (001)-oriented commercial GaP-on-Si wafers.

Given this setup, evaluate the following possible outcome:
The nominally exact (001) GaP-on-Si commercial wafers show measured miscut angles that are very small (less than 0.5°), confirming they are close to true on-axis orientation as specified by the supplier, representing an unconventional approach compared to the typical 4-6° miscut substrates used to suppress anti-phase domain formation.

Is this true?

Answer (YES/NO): YES